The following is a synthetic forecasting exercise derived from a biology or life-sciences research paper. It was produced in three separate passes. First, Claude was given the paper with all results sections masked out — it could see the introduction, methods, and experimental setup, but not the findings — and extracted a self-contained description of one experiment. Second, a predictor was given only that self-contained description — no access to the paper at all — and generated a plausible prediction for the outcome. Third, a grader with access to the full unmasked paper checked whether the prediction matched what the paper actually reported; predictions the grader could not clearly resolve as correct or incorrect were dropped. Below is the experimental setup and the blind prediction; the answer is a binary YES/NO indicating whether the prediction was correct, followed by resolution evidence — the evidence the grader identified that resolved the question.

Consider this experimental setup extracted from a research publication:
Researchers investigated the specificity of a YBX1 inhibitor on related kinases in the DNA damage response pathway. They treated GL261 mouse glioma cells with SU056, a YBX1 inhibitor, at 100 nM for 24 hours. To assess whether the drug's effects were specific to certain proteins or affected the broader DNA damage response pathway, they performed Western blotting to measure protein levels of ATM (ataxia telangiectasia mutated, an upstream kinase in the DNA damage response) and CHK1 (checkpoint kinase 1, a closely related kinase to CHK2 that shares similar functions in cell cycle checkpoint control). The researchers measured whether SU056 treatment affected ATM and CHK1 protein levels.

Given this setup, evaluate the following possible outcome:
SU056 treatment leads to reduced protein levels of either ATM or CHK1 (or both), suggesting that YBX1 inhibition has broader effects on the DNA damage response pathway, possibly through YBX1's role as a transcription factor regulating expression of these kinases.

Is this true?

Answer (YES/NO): NO